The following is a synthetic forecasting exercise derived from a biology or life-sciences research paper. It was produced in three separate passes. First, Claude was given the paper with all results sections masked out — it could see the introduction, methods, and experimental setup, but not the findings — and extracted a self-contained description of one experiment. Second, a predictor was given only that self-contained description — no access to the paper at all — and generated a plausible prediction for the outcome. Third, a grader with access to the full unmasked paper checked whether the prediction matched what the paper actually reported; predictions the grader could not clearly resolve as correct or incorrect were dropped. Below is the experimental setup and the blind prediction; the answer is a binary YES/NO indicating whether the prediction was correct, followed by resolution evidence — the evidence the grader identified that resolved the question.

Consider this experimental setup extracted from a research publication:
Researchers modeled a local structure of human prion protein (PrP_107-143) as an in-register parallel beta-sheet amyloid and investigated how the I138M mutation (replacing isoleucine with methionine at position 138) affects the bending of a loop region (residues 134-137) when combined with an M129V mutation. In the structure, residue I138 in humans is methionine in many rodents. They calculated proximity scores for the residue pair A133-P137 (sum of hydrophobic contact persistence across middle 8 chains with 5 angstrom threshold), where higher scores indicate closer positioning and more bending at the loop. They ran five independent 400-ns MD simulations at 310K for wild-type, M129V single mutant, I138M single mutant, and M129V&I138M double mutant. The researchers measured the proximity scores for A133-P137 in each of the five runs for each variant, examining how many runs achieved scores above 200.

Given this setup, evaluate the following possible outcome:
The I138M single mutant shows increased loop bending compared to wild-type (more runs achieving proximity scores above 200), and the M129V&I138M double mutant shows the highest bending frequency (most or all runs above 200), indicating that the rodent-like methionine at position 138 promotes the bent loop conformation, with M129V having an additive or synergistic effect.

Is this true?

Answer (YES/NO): NO